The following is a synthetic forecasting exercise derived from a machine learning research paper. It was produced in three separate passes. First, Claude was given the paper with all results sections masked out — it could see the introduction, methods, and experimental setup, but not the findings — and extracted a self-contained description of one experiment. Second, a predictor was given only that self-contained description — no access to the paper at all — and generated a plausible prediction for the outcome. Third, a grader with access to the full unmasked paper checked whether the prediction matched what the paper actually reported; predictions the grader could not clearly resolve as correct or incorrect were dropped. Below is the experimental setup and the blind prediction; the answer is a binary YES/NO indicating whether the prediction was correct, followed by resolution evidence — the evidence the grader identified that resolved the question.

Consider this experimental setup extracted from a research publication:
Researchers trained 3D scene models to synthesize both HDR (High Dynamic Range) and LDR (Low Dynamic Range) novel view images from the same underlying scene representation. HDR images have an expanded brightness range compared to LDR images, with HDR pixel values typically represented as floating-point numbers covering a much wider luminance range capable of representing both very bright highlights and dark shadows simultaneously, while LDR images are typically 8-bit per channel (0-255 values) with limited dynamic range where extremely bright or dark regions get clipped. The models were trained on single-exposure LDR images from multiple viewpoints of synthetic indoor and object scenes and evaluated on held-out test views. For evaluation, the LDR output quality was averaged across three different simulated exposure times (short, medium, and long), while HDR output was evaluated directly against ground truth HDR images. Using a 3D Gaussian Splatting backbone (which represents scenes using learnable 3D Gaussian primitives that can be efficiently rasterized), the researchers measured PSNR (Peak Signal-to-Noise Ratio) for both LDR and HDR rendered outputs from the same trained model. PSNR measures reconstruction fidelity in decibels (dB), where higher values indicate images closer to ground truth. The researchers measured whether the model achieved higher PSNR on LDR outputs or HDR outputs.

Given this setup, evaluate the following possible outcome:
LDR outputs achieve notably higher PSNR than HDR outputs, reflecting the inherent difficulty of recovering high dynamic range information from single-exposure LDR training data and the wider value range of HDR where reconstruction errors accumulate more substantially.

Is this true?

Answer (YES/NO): YES